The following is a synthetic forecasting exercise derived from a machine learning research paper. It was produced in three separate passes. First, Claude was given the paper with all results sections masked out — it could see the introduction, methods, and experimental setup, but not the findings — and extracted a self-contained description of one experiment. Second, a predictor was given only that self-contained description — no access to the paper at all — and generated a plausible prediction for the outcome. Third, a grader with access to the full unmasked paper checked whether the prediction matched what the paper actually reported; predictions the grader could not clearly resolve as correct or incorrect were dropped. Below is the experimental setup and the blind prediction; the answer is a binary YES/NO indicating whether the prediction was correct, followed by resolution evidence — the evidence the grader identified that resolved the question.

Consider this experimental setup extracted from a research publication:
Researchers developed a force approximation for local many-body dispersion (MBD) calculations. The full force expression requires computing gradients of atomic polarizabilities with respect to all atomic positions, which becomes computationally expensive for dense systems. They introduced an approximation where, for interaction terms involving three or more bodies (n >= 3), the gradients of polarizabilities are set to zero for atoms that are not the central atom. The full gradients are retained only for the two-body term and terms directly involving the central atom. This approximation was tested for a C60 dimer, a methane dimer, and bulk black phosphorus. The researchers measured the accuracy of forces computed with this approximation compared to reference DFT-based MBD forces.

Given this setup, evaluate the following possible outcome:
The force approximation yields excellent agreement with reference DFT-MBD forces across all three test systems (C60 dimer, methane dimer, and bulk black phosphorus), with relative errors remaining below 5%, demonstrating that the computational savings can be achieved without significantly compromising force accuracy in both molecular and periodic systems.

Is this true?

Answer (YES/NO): NO